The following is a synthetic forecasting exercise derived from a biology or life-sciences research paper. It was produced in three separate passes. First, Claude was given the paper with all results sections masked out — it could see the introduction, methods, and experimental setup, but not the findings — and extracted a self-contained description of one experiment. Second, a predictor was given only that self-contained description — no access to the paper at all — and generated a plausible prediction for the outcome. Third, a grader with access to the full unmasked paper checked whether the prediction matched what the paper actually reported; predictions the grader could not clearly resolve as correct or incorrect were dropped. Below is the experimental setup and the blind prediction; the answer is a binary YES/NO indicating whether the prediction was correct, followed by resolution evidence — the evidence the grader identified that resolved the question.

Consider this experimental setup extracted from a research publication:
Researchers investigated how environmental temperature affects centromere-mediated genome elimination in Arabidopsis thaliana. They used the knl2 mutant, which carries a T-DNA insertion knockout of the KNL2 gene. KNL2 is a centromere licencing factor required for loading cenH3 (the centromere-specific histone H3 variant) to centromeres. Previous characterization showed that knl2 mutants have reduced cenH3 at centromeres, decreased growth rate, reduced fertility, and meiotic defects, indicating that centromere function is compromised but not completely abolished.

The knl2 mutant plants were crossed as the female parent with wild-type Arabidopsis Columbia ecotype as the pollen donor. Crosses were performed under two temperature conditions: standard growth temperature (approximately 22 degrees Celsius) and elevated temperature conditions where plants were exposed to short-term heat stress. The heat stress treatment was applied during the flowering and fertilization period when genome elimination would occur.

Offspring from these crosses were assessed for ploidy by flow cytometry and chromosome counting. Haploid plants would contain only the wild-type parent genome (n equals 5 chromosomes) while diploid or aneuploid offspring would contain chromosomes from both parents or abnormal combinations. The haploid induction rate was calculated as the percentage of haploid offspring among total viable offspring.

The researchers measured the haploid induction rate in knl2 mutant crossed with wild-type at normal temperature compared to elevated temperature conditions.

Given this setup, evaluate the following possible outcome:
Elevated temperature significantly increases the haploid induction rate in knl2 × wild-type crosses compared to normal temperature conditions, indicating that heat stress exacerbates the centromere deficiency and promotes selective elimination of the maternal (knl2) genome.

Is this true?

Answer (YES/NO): YES